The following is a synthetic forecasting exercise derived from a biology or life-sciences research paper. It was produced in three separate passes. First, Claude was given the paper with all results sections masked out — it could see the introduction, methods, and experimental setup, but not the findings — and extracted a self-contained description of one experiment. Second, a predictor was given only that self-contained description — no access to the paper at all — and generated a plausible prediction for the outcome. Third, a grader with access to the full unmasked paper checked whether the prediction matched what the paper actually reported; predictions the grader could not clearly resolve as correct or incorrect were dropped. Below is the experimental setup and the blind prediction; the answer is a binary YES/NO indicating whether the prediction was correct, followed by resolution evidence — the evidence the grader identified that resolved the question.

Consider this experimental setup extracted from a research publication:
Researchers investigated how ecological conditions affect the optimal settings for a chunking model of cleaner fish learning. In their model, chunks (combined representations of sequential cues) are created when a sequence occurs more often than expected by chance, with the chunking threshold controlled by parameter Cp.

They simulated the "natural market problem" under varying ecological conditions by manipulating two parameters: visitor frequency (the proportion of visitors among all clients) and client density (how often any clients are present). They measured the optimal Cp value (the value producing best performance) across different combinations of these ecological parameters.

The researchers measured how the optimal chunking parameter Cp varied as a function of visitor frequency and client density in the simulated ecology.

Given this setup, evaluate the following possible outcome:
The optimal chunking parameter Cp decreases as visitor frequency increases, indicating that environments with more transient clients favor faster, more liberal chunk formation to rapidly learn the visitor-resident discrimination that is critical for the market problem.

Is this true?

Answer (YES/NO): NO